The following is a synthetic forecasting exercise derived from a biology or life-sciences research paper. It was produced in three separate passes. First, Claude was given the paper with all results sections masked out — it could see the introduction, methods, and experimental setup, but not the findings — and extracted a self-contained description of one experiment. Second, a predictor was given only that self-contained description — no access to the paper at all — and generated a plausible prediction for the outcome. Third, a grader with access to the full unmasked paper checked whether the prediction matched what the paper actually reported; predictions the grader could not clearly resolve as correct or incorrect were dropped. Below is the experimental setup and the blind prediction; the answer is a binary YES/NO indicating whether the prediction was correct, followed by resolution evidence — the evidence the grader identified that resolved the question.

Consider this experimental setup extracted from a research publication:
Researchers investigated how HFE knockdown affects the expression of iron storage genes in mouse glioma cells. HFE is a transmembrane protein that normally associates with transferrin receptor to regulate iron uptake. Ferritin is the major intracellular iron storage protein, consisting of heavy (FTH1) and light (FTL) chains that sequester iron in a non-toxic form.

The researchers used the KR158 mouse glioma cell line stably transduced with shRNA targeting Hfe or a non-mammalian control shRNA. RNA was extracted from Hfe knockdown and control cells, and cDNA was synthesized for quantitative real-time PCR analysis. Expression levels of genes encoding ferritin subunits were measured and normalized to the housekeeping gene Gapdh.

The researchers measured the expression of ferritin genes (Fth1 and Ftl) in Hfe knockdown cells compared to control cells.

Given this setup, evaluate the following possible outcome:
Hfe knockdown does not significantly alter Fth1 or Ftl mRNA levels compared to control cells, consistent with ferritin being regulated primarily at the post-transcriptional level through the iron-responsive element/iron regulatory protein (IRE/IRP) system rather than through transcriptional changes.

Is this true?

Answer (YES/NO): NO